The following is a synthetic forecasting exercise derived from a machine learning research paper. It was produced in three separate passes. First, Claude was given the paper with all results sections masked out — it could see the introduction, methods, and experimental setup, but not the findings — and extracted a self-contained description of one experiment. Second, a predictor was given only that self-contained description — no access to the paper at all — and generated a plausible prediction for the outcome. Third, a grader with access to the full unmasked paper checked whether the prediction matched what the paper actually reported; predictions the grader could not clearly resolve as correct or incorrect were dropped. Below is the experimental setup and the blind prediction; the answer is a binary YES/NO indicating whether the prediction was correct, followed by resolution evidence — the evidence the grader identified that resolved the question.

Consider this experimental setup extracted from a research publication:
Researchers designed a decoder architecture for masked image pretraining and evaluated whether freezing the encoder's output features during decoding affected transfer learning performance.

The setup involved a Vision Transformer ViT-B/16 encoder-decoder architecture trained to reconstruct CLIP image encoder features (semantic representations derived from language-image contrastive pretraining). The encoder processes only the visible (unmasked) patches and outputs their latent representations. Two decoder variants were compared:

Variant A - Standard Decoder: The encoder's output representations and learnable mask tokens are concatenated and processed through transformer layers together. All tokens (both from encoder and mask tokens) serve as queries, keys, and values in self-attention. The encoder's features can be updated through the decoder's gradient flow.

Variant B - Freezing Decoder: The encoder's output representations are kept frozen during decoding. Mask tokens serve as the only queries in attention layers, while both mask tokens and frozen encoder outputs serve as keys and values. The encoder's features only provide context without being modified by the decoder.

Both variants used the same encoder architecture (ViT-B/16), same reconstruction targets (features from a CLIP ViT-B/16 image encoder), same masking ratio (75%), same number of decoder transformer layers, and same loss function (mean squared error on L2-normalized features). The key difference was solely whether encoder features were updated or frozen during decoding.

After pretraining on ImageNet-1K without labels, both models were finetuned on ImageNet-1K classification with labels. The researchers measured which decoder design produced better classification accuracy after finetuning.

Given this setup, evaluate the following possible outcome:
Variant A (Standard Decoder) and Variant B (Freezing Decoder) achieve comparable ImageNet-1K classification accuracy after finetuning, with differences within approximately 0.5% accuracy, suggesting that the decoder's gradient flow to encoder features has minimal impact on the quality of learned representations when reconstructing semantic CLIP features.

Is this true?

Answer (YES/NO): NO